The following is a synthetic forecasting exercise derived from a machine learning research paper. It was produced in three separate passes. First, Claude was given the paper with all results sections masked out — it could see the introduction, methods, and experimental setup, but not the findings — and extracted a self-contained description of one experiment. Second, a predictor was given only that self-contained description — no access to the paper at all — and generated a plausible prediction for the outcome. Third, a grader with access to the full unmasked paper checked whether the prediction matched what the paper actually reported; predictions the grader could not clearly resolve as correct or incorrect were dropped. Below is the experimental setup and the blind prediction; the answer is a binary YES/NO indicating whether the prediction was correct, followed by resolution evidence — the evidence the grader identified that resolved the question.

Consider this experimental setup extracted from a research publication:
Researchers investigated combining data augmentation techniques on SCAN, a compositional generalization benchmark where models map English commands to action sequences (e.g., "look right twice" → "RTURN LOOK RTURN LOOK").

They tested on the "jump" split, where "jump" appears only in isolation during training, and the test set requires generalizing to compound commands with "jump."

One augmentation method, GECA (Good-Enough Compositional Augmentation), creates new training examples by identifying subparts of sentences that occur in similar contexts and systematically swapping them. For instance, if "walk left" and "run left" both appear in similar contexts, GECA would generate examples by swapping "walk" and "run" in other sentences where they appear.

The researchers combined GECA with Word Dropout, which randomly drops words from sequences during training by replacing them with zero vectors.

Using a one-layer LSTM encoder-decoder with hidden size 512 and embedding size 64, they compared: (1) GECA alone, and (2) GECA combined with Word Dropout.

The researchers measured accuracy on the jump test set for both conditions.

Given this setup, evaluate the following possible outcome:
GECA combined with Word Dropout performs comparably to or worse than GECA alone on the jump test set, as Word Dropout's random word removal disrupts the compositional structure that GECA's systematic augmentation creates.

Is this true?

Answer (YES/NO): YES